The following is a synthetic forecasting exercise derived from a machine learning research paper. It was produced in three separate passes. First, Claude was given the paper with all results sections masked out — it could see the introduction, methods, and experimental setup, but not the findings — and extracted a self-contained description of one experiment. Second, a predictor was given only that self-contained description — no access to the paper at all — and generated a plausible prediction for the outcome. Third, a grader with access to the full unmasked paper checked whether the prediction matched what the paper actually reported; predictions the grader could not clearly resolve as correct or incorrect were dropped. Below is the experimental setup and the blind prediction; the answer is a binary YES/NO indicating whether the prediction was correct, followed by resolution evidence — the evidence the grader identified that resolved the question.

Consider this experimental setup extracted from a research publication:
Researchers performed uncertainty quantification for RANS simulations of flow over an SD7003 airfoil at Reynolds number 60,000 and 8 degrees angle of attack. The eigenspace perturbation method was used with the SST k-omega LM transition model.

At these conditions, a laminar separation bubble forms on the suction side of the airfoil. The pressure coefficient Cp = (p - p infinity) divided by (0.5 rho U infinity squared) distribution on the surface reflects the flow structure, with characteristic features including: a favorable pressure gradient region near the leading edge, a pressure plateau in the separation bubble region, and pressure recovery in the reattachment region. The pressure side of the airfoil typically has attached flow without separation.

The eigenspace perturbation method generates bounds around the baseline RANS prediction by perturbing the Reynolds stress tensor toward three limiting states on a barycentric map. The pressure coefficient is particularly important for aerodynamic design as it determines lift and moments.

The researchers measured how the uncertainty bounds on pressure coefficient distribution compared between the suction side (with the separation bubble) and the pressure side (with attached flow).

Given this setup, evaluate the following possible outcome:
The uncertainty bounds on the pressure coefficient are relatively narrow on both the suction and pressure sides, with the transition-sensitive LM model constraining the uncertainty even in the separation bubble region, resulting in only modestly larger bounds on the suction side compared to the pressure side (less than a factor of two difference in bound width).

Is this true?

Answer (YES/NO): NO